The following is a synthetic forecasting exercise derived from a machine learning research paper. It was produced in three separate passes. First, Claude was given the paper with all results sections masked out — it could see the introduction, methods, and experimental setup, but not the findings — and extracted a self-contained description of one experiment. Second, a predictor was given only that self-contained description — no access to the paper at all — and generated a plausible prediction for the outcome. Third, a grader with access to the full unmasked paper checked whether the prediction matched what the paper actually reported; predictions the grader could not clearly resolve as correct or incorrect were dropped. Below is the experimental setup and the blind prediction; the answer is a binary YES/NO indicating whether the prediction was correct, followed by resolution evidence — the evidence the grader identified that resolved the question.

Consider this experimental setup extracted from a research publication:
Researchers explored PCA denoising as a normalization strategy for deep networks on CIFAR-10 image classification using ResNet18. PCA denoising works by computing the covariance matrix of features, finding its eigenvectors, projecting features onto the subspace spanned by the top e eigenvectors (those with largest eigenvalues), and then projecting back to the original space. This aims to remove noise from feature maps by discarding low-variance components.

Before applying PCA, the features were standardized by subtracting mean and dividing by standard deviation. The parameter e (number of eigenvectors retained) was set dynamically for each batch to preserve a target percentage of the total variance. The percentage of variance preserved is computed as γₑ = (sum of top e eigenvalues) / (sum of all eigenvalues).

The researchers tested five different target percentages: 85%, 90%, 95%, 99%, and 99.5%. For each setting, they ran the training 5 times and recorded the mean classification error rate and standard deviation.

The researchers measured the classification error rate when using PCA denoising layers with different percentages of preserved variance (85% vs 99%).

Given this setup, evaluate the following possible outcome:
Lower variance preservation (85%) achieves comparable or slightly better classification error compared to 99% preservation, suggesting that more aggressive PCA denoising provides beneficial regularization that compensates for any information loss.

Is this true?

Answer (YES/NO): NO